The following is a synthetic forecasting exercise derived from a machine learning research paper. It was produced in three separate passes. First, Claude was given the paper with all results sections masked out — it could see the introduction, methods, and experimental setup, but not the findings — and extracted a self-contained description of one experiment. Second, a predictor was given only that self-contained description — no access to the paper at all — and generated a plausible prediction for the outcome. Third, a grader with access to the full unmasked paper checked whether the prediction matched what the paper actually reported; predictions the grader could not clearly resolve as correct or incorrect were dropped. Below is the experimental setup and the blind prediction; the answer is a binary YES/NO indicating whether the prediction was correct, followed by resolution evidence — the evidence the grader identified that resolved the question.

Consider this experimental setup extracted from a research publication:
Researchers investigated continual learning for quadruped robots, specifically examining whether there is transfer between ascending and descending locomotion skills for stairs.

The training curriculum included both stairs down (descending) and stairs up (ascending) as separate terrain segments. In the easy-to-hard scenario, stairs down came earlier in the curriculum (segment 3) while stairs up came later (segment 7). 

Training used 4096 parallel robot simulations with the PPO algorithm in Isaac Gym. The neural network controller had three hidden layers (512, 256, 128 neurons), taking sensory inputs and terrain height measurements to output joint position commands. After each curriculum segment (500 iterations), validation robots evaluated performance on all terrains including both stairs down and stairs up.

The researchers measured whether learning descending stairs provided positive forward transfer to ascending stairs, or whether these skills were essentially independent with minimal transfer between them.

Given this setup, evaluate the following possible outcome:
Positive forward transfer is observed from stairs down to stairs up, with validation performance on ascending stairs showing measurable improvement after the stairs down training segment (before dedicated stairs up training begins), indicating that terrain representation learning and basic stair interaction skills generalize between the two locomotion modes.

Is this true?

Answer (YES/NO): NO